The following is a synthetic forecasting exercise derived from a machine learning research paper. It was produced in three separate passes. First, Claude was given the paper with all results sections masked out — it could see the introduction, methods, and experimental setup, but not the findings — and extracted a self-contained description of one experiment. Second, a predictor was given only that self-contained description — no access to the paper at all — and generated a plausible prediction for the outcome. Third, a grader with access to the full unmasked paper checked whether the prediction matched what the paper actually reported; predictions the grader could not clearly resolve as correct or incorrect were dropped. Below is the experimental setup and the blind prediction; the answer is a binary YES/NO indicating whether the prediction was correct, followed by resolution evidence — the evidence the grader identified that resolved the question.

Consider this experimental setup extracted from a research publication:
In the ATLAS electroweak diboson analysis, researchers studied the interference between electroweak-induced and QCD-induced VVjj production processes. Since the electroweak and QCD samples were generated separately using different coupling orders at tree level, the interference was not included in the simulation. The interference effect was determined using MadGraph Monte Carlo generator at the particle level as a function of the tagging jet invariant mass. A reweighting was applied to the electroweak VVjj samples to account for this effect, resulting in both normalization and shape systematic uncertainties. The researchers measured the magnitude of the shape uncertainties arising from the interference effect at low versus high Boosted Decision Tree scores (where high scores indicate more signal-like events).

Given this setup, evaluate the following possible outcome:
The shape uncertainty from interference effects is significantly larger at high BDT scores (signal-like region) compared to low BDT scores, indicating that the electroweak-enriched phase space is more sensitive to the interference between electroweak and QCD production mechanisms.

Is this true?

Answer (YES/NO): YES